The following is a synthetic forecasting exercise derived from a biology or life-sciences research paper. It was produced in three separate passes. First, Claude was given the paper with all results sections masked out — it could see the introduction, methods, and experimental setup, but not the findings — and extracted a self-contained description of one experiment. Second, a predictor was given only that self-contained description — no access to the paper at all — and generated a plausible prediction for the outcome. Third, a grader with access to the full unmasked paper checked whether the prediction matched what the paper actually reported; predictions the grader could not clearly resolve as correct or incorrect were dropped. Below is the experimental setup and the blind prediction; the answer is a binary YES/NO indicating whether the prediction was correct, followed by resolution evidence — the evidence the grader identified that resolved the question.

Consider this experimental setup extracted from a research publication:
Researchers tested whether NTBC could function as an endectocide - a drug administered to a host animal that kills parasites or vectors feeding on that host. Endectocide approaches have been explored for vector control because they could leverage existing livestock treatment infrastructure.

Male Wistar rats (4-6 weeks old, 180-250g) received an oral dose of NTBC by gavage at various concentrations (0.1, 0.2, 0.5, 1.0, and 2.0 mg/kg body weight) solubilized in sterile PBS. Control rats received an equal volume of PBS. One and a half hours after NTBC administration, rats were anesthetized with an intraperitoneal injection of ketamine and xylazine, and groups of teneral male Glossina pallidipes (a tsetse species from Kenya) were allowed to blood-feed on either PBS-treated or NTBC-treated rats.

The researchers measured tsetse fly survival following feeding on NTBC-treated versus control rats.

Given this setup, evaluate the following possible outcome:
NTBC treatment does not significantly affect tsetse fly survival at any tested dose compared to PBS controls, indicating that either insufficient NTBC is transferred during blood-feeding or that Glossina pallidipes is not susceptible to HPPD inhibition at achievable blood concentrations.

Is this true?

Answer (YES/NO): NO